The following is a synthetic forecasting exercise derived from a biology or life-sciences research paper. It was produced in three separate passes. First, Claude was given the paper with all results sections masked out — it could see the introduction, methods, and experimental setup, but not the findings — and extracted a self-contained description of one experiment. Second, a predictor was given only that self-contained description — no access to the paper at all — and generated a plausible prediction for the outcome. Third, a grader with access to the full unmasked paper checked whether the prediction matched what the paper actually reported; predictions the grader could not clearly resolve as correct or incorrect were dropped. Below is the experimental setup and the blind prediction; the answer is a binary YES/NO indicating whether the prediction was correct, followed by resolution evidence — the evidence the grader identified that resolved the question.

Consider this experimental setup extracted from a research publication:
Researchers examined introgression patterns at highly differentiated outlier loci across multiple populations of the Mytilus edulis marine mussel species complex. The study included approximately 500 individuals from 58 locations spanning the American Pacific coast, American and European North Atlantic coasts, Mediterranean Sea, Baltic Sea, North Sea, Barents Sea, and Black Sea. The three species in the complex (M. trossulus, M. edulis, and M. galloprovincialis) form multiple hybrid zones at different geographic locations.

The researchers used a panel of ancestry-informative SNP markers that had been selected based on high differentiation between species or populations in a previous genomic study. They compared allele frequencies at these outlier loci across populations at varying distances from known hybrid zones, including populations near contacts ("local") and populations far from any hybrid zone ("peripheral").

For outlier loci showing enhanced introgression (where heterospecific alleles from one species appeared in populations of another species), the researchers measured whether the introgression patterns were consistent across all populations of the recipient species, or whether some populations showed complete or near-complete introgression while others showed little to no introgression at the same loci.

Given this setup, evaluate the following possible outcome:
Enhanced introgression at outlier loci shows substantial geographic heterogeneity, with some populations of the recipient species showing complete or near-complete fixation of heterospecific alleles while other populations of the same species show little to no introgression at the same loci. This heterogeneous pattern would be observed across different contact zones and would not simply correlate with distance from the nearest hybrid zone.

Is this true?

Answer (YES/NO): YES